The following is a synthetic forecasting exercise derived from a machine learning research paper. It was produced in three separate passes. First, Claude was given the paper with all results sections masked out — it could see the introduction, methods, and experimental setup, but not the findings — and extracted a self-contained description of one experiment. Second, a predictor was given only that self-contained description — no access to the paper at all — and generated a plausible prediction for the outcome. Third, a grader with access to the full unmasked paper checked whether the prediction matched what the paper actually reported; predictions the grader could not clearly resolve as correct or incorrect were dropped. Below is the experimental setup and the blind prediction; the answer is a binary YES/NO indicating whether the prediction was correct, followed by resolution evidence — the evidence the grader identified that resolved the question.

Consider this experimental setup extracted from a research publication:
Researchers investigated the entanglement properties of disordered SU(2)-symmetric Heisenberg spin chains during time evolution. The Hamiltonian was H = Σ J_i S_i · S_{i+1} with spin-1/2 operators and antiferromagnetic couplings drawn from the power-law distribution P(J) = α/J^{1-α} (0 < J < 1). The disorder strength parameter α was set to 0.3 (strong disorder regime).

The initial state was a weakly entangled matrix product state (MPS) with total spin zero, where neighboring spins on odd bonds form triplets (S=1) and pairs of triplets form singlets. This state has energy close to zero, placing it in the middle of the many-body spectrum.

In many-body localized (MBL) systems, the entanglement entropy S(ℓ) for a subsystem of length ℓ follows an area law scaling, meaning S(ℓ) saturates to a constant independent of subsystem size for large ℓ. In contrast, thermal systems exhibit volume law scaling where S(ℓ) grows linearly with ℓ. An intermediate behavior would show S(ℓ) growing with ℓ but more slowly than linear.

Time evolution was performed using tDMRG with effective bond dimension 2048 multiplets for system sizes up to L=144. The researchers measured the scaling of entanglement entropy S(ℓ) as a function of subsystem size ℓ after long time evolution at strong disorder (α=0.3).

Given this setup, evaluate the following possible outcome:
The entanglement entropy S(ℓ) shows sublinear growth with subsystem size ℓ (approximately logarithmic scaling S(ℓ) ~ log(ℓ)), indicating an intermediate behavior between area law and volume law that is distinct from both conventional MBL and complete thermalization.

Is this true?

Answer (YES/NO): YES